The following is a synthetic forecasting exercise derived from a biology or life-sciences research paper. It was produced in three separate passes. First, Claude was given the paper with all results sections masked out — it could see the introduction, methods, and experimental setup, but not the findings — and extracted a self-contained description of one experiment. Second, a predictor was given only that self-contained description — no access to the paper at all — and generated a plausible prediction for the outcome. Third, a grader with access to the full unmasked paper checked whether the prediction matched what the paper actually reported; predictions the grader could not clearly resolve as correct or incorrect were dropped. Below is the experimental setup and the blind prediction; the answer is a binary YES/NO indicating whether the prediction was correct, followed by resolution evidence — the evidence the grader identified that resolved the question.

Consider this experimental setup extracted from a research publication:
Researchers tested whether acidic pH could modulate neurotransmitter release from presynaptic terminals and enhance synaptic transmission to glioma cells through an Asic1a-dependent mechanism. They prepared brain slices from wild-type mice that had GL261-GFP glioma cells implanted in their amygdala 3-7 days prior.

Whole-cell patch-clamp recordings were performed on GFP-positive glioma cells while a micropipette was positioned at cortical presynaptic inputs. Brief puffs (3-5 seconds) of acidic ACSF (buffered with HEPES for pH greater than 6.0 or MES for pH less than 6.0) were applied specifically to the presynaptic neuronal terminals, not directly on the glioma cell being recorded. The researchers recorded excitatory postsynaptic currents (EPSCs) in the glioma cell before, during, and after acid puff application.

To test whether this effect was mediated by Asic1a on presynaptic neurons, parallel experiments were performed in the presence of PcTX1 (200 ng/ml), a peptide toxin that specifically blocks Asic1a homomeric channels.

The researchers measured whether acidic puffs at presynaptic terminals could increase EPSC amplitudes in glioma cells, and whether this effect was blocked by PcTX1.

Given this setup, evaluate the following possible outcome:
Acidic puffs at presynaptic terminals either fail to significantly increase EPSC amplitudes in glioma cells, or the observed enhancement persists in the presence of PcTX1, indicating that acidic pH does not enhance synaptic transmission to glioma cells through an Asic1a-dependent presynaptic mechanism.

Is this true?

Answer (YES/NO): NO